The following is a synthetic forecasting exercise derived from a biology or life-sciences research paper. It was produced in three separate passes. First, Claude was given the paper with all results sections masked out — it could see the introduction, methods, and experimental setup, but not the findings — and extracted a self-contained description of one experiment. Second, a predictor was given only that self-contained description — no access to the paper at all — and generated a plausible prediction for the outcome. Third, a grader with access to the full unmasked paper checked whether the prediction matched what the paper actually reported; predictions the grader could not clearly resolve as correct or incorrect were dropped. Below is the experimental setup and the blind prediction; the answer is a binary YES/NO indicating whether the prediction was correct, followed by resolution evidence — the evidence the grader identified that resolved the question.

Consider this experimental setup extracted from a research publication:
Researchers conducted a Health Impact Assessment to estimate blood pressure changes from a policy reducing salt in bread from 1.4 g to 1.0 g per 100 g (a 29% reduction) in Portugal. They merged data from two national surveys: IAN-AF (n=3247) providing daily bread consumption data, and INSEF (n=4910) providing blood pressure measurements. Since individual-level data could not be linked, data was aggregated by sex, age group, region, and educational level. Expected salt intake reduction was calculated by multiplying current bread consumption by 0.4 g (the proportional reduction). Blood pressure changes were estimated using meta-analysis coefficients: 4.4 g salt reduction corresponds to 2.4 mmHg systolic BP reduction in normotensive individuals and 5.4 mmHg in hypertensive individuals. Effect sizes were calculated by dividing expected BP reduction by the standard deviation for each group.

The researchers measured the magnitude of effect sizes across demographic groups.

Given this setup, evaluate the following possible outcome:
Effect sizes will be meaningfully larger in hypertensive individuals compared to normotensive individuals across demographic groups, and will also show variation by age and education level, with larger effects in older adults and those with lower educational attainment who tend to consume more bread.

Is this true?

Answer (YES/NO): NO